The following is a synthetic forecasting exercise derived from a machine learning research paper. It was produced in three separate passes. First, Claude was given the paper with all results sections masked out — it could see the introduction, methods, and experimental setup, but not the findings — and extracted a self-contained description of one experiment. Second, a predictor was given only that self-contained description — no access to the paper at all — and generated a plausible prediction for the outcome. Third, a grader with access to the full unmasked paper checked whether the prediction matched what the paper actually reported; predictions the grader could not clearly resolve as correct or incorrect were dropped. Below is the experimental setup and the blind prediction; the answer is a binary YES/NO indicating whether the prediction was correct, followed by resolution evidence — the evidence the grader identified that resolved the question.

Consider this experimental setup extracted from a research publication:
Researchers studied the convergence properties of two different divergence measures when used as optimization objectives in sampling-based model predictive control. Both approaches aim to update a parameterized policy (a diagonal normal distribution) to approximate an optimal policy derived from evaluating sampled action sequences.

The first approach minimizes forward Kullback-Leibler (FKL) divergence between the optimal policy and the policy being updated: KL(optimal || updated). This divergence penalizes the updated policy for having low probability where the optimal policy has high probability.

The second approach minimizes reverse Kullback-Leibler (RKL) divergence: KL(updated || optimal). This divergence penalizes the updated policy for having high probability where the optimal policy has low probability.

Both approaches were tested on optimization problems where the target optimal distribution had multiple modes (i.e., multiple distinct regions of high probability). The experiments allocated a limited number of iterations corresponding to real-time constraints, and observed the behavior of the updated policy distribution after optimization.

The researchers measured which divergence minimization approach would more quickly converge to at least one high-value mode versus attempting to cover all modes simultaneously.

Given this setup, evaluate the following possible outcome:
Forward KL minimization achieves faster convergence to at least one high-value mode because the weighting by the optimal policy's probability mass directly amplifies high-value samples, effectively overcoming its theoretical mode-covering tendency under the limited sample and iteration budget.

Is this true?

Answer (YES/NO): NO